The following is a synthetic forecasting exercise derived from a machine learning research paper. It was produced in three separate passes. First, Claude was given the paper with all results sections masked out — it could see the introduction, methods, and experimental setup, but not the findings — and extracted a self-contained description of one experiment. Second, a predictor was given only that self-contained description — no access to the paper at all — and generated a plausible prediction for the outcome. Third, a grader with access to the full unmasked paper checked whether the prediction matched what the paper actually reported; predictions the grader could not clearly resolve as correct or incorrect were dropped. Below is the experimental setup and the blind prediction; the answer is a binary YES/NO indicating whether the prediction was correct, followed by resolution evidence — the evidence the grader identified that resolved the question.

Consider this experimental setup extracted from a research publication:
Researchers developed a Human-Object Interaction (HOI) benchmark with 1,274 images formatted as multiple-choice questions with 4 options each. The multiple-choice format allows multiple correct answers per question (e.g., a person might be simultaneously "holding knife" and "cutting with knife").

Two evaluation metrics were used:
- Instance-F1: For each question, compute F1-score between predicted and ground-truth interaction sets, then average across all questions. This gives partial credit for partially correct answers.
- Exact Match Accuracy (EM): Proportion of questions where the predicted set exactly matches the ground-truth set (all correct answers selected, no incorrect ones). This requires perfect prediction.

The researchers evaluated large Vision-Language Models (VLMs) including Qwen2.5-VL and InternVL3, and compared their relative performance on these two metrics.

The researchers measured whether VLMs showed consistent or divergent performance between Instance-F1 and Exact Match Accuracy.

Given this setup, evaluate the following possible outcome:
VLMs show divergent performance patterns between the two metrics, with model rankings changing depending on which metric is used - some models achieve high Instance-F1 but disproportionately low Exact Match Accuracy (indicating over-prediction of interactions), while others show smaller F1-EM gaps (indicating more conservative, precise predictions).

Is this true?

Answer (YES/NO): NO